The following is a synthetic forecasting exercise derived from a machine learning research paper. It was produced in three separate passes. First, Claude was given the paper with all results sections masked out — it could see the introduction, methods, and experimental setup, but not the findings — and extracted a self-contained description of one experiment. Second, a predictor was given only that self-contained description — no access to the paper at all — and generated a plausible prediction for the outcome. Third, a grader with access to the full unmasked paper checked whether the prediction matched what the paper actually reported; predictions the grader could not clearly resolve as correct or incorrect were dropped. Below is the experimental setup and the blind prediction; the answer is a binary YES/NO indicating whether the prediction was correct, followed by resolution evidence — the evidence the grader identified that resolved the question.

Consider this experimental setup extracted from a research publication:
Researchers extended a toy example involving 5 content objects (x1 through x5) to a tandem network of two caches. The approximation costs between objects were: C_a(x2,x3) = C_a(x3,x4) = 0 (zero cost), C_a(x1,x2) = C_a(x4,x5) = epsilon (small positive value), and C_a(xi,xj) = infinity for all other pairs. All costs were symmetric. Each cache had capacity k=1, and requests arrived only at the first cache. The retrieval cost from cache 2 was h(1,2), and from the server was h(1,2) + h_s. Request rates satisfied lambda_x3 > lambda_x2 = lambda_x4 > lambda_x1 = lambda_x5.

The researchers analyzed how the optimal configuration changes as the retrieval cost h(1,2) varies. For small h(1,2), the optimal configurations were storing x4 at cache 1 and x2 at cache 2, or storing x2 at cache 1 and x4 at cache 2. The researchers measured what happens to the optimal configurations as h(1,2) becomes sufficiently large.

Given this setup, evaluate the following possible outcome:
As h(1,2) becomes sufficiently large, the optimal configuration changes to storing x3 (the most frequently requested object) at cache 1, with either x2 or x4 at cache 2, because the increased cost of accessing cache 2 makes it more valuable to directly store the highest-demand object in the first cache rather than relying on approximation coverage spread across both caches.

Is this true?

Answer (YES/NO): NO